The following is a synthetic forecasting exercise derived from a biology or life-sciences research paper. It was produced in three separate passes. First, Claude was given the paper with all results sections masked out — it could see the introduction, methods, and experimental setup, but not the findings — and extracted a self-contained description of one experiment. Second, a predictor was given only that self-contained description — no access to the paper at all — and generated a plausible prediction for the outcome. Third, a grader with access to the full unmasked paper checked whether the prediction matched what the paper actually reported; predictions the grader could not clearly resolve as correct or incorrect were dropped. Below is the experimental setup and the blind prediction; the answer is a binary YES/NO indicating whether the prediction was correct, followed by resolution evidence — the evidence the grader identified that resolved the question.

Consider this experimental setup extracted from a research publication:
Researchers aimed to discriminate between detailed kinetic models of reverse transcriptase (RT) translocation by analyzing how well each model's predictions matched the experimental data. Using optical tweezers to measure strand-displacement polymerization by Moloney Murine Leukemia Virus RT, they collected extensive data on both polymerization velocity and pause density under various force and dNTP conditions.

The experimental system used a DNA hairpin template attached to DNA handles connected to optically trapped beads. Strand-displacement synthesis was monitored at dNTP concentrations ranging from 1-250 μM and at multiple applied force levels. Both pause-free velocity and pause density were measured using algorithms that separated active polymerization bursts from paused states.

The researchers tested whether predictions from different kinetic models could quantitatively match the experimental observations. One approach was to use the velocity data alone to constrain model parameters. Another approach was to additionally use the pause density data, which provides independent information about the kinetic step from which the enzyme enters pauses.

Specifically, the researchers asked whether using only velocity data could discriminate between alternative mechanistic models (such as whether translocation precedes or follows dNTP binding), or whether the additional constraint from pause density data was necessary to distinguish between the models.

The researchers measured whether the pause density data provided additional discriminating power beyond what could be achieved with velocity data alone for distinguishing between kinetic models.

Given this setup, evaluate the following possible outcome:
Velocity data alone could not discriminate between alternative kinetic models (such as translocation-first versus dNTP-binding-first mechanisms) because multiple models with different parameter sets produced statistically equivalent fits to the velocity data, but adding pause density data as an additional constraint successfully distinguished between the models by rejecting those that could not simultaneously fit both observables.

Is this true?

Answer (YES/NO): NO